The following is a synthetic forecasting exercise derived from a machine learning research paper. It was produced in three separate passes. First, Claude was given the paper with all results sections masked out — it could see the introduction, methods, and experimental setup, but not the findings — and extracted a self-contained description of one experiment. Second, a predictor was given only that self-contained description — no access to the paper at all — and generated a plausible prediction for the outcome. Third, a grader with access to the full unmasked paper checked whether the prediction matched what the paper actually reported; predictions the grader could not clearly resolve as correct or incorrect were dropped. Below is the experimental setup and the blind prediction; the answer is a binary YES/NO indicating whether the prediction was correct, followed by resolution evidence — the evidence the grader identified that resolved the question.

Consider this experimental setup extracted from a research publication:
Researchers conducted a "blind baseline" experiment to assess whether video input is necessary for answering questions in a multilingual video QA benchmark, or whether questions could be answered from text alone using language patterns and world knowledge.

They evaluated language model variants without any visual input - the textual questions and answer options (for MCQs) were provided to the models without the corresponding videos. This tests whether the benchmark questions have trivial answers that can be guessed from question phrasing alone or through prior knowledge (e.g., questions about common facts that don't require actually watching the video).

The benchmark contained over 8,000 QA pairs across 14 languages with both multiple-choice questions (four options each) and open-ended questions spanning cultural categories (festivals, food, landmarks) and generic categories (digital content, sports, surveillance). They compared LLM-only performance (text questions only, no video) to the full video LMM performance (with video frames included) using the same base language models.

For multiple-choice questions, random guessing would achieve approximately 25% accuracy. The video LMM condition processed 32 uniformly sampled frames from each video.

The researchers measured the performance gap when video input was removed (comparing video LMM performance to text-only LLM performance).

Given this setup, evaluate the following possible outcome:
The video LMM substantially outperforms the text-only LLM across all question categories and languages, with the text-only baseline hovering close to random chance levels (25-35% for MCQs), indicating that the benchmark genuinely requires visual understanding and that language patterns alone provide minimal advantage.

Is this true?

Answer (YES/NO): YES